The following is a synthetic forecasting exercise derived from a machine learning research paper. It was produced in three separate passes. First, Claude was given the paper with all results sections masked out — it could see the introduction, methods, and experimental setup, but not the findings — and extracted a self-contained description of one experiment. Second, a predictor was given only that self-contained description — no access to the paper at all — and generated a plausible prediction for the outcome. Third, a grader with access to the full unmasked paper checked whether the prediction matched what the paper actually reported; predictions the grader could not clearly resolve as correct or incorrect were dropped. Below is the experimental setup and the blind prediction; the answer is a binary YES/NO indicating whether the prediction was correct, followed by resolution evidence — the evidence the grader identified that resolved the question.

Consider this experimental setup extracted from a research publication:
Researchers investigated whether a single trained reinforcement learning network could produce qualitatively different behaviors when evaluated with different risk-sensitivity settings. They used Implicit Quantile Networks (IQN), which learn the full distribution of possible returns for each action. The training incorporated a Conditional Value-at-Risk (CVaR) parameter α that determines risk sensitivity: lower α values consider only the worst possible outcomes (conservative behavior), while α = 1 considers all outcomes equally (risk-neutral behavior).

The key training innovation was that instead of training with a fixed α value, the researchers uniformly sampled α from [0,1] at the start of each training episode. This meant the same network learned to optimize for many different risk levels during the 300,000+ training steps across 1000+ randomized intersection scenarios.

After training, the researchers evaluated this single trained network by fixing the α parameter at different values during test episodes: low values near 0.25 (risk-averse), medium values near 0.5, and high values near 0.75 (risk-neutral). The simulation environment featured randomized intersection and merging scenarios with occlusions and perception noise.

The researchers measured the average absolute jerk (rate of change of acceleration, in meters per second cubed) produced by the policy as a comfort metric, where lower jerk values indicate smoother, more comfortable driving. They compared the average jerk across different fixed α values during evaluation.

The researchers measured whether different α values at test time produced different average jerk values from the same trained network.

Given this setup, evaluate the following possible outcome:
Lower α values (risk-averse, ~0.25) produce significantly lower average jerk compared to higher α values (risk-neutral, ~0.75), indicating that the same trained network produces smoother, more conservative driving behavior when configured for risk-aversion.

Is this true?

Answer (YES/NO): YES